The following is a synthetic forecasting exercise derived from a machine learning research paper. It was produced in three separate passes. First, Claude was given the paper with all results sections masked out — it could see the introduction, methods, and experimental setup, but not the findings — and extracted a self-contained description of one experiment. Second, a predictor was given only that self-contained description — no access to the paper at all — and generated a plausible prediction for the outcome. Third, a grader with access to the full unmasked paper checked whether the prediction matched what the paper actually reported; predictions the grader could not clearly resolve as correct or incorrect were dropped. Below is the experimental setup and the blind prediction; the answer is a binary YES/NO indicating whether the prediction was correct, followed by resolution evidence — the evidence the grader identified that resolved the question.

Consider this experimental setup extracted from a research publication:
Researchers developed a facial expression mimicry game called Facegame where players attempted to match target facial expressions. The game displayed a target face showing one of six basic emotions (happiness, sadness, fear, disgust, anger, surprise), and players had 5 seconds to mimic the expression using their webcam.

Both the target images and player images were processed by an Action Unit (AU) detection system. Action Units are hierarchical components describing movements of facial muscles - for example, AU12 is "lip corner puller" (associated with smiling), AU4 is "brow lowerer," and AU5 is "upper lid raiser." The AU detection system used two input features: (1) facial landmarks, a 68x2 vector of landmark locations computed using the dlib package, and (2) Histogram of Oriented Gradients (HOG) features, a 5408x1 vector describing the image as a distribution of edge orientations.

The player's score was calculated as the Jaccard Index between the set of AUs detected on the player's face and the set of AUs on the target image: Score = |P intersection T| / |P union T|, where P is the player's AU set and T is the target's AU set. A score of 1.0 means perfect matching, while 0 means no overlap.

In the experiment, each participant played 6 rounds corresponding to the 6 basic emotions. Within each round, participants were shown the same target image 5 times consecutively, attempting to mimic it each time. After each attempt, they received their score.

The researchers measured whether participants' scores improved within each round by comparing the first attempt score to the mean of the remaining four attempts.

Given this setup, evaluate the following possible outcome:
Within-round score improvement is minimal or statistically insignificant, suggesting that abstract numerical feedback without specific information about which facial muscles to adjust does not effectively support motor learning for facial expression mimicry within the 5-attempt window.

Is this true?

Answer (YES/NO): NO